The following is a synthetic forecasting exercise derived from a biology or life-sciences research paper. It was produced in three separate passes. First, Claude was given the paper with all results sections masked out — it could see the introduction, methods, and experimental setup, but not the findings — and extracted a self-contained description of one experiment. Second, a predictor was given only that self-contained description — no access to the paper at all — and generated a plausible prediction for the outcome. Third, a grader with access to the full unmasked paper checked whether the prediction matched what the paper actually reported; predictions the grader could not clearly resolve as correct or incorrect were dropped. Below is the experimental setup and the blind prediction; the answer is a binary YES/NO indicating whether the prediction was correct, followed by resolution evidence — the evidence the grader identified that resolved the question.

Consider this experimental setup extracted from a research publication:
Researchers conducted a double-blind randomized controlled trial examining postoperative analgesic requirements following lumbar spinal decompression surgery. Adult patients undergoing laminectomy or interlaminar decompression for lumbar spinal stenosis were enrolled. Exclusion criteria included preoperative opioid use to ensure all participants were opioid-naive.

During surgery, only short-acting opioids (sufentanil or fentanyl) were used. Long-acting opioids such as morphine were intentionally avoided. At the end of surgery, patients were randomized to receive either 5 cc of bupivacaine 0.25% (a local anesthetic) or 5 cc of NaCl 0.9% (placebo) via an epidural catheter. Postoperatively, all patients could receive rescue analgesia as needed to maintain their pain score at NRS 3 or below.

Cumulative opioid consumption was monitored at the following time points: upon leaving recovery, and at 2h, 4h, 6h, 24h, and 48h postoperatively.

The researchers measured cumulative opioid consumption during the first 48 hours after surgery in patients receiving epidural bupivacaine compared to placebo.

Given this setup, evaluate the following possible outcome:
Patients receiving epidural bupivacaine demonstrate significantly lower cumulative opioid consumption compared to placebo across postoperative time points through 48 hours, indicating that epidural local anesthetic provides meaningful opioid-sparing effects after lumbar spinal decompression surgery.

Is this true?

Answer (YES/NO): NO